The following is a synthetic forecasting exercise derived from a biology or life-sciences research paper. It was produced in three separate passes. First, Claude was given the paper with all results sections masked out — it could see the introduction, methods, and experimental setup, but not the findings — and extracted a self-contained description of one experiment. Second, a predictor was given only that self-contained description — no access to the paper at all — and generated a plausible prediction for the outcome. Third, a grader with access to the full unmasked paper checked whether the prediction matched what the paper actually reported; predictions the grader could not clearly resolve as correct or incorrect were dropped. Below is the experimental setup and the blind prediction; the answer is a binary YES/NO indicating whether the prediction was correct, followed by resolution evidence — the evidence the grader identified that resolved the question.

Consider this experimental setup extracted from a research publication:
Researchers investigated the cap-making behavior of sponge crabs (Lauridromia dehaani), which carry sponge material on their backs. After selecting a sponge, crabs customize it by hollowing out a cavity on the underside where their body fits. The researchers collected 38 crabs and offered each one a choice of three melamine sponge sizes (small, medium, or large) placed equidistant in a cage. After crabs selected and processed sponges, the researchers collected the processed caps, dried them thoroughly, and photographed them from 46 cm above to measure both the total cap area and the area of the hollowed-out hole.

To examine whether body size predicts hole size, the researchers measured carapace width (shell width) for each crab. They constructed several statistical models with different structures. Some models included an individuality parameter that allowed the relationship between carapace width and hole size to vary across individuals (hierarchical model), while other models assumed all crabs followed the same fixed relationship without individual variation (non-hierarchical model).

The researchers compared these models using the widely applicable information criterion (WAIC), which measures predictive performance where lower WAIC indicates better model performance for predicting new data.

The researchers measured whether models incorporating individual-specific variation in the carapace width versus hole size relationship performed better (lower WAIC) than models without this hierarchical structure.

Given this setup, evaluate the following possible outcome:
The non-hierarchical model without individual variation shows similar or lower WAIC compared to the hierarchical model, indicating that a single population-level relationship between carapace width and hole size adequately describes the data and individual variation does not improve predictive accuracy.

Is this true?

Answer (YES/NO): NO